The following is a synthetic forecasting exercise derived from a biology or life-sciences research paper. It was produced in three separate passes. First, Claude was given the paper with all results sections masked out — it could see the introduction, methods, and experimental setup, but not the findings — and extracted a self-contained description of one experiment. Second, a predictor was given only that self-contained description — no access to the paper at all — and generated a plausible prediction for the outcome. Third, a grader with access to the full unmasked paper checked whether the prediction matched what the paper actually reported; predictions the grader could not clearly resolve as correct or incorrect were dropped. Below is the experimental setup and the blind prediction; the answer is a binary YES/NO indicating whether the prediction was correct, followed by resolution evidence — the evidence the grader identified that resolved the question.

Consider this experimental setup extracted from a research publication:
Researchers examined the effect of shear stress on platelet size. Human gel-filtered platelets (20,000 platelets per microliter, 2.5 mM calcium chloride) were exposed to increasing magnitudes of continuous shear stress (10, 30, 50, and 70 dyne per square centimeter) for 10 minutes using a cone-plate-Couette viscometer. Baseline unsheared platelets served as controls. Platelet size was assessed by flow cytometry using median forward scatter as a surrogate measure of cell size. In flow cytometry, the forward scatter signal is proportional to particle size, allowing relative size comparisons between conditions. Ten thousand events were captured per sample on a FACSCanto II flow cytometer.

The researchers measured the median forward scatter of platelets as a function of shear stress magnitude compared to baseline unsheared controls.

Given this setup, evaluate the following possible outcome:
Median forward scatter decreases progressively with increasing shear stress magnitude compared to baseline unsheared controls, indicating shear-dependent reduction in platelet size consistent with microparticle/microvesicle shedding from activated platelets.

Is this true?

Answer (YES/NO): NO